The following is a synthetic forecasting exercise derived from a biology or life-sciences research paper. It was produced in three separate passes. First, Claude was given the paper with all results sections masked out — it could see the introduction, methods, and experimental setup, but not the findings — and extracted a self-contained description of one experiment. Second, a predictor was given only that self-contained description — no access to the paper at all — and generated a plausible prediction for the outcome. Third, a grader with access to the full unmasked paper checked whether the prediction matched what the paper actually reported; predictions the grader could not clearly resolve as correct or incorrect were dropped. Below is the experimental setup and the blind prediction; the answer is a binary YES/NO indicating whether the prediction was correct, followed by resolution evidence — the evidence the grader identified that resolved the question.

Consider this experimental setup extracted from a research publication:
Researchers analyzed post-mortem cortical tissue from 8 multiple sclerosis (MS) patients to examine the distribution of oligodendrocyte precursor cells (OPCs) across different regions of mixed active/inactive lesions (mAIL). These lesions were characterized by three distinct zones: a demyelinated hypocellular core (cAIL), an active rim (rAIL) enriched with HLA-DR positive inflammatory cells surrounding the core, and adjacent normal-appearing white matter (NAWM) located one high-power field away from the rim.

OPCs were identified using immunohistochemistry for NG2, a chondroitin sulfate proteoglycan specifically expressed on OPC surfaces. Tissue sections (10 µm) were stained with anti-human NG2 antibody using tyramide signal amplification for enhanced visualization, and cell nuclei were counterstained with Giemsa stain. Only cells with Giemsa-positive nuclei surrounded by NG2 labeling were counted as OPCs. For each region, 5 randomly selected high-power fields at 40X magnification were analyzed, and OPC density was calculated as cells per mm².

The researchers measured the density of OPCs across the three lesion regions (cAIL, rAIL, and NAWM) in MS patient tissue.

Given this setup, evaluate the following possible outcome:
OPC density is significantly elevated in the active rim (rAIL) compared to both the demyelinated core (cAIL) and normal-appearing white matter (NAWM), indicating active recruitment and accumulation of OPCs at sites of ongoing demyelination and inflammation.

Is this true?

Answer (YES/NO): NO